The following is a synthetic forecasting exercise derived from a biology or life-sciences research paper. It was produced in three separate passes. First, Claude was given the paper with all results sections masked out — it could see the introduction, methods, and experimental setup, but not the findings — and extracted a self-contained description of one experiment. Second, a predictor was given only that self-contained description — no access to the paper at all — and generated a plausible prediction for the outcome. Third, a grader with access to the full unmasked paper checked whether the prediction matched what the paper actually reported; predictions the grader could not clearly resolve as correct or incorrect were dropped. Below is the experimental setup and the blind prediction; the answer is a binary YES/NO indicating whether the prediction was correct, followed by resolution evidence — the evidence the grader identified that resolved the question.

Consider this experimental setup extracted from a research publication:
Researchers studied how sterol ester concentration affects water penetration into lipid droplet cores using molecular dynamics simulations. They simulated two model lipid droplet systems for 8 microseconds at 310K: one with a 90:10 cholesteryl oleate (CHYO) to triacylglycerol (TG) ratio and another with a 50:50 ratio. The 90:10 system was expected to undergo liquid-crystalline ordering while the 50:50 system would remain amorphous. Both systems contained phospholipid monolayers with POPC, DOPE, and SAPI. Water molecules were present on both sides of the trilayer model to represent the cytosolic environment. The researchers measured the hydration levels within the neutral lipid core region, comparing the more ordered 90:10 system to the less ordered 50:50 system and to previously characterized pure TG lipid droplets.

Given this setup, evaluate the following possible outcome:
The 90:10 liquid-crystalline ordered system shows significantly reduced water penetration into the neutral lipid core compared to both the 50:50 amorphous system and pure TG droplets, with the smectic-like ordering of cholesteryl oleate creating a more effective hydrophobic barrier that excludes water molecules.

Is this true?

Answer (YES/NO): YES